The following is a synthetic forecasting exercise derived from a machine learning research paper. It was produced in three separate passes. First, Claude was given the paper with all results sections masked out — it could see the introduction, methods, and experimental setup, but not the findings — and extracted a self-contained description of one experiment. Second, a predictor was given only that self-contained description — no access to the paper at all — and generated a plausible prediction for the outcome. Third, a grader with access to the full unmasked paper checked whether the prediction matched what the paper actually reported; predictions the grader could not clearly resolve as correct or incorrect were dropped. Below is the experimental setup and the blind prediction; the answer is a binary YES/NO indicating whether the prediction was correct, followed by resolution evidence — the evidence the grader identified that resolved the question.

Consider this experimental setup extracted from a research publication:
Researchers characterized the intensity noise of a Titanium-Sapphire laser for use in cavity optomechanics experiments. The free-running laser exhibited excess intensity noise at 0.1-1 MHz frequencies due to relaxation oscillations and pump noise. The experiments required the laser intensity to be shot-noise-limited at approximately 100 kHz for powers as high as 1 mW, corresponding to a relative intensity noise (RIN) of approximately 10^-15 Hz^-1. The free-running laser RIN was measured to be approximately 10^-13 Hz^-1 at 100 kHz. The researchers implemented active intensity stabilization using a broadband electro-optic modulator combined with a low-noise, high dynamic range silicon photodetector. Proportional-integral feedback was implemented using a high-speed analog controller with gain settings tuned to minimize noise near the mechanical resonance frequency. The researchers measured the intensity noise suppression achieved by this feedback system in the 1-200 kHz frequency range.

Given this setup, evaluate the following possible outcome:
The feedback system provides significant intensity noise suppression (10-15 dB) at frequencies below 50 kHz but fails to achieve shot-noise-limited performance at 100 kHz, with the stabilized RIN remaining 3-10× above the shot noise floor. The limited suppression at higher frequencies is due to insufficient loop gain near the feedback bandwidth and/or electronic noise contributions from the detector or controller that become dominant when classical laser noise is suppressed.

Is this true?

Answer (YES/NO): NO